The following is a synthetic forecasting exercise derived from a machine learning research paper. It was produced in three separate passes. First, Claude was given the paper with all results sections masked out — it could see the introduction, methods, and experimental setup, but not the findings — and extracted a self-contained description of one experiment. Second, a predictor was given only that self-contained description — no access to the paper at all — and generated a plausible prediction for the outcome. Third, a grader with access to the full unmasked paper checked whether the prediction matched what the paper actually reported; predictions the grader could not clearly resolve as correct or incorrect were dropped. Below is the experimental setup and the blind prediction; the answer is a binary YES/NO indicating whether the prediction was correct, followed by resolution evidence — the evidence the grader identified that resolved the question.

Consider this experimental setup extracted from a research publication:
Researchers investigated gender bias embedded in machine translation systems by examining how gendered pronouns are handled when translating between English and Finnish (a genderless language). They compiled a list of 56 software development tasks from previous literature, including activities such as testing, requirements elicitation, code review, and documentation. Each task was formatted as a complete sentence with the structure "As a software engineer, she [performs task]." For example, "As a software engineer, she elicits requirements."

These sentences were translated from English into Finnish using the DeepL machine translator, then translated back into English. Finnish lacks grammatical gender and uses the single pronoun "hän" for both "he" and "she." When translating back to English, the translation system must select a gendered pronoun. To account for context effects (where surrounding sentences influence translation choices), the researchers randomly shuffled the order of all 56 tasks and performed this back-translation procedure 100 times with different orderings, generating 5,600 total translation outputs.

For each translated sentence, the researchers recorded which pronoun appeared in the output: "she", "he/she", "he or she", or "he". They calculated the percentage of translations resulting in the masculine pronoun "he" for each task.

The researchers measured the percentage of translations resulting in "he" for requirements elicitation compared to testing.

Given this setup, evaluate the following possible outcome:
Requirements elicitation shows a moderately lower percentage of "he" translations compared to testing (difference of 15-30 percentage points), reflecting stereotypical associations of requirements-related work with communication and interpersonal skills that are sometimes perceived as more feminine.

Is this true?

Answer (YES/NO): NO